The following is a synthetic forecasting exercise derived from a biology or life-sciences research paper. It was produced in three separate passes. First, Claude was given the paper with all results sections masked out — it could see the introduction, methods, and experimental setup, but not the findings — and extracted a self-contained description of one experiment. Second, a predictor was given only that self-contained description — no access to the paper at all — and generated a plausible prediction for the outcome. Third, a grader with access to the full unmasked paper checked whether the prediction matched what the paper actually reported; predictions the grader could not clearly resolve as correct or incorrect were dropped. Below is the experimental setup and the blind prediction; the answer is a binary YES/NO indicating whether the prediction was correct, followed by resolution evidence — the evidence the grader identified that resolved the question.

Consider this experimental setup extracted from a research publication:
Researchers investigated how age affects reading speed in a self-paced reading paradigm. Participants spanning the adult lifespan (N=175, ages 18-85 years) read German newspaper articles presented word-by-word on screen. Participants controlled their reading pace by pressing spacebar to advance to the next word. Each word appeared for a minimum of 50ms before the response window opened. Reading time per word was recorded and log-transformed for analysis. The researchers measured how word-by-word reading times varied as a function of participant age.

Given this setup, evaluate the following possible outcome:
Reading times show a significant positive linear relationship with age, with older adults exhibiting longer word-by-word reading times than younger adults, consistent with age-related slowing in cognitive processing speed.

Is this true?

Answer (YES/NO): YES